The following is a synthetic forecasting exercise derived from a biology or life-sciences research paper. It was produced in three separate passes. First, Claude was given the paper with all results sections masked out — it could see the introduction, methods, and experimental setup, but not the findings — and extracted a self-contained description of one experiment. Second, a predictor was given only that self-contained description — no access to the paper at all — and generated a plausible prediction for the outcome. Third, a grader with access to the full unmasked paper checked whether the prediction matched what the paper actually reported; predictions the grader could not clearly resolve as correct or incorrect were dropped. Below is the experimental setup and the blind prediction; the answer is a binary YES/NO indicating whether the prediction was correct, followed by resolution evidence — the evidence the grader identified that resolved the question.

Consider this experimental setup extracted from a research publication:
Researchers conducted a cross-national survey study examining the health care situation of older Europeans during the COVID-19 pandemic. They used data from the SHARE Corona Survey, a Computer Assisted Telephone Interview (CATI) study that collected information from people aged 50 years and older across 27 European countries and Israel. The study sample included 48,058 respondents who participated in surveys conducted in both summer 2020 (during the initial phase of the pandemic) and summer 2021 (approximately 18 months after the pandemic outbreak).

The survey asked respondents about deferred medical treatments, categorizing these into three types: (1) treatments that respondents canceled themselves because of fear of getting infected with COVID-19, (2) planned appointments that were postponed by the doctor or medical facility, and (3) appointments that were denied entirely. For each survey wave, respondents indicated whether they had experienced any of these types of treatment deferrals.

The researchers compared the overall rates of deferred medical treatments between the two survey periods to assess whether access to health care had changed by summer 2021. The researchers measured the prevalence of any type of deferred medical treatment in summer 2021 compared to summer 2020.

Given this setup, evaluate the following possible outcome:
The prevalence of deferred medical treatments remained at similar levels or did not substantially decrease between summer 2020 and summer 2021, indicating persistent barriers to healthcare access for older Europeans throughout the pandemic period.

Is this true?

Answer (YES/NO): NO